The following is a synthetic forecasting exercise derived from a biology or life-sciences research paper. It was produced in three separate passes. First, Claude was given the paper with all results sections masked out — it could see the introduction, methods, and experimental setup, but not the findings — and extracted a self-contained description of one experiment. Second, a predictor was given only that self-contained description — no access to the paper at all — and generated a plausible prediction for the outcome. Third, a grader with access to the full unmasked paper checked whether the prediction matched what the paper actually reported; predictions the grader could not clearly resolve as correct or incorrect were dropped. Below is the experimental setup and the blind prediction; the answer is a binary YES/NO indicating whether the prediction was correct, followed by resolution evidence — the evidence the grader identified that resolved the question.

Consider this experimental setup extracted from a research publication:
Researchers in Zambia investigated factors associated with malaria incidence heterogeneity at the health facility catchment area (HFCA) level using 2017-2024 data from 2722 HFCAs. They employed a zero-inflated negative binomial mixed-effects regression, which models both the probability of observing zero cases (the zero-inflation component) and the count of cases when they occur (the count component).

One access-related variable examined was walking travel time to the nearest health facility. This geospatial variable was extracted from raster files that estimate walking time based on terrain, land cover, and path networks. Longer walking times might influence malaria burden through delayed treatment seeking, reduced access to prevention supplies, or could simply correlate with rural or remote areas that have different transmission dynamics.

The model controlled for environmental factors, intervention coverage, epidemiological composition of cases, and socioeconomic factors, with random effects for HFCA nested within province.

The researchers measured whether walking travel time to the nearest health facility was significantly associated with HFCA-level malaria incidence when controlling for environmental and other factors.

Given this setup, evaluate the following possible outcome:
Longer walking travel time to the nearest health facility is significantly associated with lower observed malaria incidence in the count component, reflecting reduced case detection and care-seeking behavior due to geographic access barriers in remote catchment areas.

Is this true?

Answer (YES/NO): NO